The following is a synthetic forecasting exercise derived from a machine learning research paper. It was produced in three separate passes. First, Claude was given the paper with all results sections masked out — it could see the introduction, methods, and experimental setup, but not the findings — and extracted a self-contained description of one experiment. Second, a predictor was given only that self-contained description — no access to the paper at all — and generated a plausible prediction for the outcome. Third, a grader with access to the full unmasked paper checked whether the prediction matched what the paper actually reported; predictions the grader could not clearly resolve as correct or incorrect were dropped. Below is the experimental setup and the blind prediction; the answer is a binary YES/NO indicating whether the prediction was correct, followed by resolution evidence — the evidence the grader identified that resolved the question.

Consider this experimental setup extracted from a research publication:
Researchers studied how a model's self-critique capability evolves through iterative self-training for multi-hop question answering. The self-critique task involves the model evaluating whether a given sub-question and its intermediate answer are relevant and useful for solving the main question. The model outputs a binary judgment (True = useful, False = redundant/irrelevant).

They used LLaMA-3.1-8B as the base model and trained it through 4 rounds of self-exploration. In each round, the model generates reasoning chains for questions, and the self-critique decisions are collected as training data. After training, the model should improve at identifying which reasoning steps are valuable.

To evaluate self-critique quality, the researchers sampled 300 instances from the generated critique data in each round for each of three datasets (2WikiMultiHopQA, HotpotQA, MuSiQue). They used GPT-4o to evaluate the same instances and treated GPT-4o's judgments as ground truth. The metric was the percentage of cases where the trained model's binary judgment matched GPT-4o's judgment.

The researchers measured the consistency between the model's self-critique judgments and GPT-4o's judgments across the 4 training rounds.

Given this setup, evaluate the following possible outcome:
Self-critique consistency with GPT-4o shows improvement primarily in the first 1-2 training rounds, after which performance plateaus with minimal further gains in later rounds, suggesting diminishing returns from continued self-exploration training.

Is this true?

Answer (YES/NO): NO